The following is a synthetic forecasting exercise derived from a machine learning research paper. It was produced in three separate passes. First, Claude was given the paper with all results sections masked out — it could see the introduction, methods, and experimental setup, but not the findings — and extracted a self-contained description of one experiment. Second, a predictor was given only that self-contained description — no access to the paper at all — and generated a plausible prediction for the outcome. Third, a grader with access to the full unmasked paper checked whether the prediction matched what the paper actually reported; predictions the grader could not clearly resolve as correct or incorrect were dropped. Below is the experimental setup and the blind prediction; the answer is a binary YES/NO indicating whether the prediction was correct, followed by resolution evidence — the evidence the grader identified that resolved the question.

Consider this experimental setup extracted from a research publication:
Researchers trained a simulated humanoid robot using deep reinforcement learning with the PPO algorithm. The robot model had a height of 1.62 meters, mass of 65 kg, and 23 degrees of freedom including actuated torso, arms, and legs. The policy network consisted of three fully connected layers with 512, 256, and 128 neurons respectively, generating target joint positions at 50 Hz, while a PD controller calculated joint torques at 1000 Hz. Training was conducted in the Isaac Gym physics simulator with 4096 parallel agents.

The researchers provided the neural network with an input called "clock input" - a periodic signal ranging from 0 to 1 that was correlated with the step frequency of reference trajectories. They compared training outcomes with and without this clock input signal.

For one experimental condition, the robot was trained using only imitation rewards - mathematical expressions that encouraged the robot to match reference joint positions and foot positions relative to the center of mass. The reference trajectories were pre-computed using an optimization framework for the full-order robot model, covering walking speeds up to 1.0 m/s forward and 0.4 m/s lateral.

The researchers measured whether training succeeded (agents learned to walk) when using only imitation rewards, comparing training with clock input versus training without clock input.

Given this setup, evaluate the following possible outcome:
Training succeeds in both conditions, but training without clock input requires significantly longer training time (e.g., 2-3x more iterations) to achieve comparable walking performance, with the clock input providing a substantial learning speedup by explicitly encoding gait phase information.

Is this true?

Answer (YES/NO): NO